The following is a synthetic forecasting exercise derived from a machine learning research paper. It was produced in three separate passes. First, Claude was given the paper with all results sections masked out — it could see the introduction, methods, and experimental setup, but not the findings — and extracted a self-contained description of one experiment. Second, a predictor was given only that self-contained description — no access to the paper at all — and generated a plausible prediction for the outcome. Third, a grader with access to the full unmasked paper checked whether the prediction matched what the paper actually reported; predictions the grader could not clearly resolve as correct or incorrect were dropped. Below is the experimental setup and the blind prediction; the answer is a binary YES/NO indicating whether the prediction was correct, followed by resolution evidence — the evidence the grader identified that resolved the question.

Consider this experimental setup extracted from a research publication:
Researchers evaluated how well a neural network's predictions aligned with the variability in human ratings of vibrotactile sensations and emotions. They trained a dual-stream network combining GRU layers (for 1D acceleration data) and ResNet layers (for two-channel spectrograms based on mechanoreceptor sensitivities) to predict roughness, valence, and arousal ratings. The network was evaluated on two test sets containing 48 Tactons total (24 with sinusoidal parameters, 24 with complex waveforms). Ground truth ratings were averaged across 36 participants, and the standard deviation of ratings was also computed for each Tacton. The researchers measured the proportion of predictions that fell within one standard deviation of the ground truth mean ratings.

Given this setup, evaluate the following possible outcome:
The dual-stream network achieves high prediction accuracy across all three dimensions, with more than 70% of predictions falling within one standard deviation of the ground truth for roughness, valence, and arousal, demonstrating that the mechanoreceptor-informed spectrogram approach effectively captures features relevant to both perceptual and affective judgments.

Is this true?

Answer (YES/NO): NO